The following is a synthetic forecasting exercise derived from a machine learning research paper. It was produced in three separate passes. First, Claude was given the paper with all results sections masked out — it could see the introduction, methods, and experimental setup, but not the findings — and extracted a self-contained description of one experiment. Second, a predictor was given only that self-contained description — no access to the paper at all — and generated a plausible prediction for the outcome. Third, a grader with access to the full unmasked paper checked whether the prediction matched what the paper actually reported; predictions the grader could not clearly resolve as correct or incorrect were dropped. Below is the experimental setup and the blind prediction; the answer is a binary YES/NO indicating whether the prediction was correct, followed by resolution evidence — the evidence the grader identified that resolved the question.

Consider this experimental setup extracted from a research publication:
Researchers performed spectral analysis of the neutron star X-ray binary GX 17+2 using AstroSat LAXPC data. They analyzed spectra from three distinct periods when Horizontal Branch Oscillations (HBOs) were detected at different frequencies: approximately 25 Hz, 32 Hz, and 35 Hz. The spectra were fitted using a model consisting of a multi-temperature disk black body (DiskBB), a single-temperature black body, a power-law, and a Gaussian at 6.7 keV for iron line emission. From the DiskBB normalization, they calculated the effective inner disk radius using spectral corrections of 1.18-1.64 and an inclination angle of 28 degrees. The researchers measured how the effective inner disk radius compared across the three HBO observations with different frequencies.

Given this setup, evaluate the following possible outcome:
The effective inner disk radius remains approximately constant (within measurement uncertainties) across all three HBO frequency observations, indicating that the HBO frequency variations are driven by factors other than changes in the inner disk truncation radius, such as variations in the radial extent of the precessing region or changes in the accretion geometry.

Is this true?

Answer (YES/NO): YES